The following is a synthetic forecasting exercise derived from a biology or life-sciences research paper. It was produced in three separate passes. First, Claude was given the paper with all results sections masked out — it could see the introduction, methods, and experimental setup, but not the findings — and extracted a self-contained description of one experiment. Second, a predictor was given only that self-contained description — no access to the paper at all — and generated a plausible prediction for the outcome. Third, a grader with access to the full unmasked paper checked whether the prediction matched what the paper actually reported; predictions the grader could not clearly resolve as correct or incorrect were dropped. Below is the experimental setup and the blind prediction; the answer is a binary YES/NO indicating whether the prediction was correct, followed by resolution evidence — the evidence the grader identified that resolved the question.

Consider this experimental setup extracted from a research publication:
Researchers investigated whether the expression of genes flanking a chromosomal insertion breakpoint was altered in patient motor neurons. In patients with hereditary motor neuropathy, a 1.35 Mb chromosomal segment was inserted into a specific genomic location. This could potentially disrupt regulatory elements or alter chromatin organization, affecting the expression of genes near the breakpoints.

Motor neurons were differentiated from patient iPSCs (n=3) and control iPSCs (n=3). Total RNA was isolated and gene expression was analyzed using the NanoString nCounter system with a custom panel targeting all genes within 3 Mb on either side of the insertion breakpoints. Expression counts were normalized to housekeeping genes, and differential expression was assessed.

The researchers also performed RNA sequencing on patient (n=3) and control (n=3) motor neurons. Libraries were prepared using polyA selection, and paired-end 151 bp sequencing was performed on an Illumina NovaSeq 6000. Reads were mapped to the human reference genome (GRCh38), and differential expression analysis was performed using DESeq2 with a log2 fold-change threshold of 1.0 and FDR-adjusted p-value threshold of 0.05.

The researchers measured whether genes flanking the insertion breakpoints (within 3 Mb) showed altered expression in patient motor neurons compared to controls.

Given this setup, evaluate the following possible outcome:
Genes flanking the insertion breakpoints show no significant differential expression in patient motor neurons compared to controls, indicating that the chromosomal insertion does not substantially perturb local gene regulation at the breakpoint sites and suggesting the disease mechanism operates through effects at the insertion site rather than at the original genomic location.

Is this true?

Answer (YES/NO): YES